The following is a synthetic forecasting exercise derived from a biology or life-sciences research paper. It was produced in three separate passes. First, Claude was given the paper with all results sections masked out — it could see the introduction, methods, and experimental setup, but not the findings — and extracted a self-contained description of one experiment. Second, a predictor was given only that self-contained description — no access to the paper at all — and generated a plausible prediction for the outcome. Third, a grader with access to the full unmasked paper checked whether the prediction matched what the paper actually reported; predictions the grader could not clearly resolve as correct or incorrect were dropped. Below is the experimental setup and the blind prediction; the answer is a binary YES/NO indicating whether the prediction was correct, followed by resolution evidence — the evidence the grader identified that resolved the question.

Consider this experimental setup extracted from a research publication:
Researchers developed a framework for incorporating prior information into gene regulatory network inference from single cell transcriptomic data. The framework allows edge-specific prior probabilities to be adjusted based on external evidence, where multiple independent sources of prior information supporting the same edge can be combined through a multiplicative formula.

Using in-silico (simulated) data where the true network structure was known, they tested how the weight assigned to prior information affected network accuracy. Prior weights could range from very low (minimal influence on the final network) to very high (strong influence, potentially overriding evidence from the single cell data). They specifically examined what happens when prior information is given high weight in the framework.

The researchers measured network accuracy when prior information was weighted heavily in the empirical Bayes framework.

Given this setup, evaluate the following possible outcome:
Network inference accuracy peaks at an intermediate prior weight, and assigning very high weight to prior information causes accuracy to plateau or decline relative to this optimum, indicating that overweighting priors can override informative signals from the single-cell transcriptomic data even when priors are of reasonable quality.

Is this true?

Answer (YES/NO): YES